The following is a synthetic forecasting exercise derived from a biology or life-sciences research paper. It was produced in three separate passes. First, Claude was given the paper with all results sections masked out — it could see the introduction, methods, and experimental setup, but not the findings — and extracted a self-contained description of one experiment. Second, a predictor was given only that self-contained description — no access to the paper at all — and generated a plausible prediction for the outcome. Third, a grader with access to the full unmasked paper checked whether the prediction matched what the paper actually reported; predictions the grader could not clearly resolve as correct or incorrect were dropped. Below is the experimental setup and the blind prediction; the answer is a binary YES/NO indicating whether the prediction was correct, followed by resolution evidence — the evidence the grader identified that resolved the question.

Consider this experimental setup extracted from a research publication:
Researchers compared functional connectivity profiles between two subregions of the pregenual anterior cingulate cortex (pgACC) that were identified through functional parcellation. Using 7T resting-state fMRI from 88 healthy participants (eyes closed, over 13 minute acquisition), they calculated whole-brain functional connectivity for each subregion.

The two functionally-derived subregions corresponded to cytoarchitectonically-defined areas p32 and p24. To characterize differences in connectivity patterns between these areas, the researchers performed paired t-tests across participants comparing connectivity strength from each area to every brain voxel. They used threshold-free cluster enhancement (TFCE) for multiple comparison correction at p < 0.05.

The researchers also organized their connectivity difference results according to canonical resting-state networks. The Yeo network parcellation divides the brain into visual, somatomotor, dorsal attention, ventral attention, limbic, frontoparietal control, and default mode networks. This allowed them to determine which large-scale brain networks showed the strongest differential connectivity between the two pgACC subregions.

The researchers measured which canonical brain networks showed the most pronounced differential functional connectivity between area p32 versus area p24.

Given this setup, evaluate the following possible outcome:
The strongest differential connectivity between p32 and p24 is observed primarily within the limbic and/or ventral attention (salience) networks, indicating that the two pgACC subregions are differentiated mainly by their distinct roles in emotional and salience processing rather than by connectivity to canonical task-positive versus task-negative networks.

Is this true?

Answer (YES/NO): NO